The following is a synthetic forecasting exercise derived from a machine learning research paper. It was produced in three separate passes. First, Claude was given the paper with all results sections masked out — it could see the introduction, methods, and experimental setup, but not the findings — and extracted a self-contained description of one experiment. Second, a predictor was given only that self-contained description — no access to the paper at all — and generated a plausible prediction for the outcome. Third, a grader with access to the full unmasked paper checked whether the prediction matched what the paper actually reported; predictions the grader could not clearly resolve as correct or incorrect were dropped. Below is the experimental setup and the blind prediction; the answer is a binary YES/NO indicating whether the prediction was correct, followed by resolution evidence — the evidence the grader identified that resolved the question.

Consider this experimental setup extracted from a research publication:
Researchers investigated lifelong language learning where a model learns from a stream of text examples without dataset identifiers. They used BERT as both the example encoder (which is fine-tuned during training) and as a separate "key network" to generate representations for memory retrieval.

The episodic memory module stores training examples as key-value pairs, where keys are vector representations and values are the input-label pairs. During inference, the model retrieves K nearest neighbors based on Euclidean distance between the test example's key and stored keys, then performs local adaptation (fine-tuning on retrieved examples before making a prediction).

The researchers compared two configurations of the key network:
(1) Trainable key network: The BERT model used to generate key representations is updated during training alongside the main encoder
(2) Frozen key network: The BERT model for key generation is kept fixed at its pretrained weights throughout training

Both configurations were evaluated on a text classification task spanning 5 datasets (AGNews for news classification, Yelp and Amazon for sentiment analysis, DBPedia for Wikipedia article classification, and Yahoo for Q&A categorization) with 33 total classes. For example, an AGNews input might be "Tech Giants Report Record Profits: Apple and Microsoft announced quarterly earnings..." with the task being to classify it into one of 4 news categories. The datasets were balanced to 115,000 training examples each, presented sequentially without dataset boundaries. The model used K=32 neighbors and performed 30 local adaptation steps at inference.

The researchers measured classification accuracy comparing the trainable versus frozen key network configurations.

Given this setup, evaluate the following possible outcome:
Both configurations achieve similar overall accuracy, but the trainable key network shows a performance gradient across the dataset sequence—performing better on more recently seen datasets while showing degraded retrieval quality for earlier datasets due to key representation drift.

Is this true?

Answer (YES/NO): NO